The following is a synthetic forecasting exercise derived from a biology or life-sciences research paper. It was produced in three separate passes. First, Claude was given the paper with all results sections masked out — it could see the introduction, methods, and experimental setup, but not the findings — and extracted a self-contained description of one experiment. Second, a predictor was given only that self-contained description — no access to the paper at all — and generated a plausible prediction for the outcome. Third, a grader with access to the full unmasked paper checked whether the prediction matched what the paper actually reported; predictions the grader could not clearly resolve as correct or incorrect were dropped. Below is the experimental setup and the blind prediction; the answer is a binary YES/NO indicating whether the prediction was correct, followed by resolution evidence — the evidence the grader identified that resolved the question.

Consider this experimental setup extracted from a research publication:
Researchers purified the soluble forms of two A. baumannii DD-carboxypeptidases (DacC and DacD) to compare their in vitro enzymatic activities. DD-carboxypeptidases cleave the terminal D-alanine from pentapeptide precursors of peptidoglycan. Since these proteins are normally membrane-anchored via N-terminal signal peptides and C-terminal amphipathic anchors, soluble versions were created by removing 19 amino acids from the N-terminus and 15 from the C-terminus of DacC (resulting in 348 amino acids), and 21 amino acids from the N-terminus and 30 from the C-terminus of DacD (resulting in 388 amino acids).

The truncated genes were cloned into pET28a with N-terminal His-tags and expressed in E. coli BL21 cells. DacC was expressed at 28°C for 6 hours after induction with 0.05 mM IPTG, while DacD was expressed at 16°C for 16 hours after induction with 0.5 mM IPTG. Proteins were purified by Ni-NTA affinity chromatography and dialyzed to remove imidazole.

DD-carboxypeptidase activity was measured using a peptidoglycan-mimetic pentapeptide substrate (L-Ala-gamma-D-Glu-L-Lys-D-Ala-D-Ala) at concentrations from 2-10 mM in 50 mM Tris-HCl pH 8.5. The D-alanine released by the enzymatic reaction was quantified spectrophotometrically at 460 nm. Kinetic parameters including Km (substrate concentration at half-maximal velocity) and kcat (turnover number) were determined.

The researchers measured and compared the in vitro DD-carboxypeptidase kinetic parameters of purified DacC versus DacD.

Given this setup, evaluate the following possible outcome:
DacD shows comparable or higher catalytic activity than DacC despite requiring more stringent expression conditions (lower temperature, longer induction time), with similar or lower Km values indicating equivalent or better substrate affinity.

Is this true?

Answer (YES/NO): NO